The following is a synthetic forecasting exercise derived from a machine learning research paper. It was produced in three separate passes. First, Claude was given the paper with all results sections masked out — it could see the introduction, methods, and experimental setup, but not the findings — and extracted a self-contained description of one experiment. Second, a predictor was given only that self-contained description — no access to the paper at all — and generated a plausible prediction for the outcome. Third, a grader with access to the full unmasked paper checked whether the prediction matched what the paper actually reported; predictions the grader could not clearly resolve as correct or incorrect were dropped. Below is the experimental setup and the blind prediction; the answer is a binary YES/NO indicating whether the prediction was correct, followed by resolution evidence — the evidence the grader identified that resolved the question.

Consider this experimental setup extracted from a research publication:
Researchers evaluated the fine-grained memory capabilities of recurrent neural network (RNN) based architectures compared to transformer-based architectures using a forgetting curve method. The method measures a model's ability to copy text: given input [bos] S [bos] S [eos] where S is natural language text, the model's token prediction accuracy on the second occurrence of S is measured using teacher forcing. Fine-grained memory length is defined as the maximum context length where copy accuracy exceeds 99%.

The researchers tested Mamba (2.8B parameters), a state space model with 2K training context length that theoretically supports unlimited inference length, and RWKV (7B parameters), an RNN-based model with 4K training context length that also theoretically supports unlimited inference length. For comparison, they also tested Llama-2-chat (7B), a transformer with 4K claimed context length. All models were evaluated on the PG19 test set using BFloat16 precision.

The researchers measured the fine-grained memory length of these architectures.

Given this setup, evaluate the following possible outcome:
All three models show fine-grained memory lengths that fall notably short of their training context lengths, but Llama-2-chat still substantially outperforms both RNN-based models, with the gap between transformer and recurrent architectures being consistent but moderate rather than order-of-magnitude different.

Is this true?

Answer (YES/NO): NO